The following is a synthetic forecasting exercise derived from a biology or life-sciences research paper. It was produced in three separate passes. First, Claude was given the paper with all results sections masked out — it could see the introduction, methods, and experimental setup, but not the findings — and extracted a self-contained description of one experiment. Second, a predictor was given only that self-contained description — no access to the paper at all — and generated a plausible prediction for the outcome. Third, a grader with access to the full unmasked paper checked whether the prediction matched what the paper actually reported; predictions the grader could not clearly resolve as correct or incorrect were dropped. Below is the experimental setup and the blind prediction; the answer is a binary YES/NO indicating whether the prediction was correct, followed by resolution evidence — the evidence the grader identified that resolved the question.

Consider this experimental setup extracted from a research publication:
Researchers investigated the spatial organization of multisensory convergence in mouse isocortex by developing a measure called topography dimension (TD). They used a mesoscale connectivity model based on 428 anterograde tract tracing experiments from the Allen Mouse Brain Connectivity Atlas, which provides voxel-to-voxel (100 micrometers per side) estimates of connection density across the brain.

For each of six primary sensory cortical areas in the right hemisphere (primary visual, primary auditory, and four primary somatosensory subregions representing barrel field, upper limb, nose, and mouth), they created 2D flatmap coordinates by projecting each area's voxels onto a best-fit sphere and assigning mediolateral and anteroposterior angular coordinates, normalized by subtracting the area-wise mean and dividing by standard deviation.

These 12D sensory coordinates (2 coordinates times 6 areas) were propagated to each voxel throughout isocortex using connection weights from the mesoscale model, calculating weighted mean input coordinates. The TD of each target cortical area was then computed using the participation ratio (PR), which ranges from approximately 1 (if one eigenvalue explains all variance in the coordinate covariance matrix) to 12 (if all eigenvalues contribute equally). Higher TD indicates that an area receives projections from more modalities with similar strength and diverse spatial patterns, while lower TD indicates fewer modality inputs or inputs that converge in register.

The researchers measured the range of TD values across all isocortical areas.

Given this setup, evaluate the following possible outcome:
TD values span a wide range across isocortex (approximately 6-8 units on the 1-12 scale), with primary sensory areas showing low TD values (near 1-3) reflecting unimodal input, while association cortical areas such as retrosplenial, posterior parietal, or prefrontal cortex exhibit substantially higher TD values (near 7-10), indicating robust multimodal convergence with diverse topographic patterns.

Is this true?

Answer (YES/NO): NO